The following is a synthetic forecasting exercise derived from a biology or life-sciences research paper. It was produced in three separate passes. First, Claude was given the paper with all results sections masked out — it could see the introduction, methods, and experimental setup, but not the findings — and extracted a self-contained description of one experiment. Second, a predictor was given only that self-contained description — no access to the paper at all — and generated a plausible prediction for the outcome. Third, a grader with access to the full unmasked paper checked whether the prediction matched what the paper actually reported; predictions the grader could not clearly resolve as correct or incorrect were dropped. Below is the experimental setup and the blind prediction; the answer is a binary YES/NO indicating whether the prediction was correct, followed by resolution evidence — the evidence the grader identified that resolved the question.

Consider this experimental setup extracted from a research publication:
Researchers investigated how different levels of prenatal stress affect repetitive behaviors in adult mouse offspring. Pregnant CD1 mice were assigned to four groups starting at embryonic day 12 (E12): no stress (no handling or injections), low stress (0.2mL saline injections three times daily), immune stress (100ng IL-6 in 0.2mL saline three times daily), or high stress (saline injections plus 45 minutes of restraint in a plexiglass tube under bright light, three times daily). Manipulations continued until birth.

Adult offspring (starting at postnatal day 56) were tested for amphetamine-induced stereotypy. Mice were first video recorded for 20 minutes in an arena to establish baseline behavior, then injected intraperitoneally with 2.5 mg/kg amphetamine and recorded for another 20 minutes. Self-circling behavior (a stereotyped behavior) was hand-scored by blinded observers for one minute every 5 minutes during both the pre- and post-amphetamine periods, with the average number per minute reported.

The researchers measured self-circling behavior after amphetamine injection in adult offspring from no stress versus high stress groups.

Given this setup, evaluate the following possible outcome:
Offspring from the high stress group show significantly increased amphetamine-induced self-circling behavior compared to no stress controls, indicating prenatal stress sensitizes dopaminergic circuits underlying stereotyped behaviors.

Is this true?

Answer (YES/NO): YES